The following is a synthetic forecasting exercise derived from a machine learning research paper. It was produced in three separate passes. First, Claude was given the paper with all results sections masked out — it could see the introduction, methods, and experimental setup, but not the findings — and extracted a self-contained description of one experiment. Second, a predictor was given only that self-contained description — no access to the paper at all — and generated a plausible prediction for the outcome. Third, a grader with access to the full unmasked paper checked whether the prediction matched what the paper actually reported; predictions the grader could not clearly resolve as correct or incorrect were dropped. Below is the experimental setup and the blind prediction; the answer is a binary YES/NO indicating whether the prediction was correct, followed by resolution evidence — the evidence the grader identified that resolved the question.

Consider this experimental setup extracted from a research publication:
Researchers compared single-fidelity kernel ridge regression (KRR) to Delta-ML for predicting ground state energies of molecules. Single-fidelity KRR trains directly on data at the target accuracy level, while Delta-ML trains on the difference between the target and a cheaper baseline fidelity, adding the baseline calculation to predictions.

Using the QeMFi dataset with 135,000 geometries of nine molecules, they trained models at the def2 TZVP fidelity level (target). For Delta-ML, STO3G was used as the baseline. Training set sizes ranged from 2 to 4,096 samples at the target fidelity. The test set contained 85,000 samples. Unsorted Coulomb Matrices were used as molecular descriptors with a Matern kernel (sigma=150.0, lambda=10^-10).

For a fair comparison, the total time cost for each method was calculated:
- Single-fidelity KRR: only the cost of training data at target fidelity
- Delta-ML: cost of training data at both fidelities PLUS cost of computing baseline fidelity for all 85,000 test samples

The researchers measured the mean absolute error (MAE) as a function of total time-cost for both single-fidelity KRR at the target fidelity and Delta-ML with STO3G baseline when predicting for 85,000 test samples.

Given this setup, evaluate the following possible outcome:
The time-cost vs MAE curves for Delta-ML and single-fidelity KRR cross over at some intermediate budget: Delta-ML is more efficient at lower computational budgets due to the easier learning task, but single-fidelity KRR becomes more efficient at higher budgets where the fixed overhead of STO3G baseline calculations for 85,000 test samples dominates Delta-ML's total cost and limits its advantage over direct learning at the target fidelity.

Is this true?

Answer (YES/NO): NO